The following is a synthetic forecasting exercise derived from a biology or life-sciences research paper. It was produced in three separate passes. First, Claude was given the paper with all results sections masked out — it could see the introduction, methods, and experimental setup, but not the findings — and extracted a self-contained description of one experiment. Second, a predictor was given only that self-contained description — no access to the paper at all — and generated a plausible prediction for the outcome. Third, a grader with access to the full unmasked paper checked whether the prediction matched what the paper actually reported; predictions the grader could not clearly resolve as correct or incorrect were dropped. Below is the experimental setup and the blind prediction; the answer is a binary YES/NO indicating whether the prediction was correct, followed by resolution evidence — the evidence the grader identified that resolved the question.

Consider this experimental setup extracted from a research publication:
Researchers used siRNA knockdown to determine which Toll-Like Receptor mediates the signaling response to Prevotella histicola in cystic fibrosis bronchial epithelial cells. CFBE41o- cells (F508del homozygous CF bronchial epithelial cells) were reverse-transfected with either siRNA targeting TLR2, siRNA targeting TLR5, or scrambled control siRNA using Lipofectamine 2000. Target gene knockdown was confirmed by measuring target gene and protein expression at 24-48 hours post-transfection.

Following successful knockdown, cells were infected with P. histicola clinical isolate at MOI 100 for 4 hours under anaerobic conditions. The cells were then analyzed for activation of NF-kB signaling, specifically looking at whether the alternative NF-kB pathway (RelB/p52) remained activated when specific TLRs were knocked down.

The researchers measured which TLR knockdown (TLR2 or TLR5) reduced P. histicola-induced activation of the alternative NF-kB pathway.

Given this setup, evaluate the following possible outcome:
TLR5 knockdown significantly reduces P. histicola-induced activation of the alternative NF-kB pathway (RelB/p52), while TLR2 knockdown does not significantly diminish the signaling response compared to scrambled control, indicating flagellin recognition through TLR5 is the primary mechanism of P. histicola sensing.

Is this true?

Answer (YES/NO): YES